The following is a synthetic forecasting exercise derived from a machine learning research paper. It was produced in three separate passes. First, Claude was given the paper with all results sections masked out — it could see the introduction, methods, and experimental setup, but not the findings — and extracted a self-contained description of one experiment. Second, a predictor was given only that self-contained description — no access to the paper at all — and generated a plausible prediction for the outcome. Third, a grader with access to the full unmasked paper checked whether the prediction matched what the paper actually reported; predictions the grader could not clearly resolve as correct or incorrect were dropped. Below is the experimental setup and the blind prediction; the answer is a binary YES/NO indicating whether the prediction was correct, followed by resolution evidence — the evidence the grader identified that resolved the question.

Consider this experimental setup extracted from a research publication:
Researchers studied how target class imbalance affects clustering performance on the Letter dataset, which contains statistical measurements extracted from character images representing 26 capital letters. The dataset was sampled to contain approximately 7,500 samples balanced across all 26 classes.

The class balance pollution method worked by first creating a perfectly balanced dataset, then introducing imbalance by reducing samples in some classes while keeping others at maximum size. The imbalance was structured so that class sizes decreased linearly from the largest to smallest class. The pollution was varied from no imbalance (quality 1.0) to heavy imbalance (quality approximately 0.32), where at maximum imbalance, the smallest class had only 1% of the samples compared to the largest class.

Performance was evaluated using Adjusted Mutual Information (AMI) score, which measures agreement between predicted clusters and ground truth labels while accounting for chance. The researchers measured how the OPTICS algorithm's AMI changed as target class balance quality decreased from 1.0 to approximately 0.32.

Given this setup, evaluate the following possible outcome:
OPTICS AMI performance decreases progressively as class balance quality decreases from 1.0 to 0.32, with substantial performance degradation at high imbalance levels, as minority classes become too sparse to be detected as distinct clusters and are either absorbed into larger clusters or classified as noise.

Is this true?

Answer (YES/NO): NO